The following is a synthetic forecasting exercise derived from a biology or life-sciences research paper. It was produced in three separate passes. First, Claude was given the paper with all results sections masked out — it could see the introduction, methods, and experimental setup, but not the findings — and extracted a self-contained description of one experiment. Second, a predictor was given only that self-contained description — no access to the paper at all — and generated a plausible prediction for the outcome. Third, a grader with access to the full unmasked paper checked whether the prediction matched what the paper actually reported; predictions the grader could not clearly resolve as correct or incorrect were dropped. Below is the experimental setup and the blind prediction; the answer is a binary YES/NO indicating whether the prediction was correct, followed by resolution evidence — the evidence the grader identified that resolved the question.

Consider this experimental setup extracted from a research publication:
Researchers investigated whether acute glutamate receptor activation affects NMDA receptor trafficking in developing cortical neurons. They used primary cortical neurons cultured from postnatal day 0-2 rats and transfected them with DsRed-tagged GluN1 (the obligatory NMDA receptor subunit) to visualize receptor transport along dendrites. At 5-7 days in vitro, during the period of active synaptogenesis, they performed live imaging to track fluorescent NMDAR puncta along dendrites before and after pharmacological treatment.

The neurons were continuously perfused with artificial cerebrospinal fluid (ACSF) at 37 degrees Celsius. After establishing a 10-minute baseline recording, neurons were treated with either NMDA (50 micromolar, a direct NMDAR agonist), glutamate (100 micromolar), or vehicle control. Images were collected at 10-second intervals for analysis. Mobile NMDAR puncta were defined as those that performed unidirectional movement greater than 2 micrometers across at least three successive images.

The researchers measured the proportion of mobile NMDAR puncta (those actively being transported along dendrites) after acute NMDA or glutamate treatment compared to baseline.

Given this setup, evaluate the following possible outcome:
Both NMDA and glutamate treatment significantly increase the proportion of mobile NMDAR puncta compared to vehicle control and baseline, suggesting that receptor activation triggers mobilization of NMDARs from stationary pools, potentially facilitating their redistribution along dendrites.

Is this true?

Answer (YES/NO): NO